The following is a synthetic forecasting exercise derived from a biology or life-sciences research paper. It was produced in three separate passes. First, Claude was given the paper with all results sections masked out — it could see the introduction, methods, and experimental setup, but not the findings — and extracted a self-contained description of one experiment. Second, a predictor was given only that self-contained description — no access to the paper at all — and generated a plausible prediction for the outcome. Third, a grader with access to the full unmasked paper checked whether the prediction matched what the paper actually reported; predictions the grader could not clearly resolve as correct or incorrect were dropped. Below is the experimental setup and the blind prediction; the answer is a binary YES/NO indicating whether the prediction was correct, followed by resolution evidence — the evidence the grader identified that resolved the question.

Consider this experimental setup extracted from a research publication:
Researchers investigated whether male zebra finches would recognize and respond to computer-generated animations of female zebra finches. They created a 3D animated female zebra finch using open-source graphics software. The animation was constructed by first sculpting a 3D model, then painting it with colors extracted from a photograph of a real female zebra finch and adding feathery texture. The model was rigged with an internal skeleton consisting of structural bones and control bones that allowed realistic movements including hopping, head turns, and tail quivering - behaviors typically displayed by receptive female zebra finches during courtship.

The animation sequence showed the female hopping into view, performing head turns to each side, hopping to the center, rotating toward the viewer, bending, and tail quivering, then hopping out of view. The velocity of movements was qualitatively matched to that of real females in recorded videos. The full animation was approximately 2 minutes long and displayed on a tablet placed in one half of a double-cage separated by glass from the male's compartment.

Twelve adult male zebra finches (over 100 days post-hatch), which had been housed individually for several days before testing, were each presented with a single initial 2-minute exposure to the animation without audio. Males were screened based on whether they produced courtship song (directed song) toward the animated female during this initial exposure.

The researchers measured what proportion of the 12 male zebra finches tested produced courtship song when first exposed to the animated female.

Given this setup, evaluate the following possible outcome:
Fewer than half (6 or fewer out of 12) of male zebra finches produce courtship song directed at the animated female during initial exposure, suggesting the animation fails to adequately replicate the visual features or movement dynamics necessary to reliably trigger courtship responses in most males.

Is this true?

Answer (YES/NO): YES